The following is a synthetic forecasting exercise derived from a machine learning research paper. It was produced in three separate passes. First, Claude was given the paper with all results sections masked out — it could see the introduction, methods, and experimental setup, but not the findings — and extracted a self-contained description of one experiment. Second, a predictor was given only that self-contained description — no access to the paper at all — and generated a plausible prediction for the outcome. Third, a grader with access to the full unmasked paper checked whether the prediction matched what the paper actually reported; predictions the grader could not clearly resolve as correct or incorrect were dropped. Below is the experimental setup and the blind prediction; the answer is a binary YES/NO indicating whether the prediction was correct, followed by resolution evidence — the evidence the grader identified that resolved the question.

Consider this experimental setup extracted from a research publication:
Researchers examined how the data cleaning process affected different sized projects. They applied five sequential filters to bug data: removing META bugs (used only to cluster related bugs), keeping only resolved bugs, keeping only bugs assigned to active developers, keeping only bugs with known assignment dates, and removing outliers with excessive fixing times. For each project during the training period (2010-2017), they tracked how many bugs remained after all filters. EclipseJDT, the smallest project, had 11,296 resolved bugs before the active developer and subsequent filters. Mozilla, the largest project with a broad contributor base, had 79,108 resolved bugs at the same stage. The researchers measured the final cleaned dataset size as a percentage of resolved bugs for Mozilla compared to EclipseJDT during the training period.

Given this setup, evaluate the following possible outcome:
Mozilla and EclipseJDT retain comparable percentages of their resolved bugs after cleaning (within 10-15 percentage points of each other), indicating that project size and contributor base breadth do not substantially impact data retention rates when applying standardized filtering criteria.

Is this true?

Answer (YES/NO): NO